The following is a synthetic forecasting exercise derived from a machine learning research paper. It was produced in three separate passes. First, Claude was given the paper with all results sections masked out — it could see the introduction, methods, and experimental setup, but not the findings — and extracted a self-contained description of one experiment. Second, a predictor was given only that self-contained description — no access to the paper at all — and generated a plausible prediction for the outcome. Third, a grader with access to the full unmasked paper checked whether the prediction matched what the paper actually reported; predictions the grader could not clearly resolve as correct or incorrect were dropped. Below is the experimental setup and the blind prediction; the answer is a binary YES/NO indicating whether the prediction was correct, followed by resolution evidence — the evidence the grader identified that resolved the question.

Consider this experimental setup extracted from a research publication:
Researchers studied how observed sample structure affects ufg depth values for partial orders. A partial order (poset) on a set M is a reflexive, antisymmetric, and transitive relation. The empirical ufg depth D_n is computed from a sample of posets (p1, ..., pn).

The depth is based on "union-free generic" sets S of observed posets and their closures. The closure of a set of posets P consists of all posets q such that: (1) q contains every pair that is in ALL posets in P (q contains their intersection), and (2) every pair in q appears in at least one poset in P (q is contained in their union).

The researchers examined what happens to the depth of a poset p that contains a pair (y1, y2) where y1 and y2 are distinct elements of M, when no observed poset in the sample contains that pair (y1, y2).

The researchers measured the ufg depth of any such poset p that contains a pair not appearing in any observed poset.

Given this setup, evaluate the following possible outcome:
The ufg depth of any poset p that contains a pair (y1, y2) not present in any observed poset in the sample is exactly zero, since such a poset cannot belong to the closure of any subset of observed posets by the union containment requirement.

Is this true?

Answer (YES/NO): YES